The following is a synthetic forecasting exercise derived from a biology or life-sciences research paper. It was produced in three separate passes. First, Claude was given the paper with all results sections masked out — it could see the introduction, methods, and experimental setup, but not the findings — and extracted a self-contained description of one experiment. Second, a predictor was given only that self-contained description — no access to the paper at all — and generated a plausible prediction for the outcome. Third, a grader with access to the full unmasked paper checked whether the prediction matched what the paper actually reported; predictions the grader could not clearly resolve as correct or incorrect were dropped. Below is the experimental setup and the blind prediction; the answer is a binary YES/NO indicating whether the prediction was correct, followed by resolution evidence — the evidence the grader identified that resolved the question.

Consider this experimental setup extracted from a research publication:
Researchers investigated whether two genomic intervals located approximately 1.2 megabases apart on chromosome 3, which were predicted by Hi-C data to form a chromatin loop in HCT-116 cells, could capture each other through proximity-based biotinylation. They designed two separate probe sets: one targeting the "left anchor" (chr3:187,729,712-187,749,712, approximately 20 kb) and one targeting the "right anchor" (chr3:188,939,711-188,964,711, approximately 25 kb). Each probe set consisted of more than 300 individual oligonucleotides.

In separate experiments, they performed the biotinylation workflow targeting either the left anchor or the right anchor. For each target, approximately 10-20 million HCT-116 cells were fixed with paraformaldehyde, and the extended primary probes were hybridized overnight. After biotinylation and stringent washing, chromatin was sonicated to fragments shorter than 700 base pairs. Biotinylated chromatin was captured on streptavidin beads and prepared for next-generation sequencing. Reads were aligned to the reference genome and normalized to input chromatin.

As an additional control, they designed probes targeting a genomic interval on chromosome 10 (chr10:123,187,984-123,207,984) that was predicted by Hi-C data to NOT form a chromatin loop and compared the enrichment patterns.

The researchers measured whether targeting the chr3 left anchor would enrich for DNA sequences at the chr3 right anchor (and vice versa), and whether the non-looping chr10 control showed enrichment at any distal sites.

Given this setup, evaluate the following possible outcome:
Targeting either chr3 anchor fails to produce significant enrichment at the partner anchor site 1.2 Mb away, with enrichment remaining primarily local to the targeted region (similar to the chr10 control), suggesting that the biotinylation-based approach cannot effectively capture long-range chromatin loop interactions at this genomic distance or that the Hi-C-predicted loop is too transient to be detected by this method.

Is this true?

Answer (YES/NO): NO